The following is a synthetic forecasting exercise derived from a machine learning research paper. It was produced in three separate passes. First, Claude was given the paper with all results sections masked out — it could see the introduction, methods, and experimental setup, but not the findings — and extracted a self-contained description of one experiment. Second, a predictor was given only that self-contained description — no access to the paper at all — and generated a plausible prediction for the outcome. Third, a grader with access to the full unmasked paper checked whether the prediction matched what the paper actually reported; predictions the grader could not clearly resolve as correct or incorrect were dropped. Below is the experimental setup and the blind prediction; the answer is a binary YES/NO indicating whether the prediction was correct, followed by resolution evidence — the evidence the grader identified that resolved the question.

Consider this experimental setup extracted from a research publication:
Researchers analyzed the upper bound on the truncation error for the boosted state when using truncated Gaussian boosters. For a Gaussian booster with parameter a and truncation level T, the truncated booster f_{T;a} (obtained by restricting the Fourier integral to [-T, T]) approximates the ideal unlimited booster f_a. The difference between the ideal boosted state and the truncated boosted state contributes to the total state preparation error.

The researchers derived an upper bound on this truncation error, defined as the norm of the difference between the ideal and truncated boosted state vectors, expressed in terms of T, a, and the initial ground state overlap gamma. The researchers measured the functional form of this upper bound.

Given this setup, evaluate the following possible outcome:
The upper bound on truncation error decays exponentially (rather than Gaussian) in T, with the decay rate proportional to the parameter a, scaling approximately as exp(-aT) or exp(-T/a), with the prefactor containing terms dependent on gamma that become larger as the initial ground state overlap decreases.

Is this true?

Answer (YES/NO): NO